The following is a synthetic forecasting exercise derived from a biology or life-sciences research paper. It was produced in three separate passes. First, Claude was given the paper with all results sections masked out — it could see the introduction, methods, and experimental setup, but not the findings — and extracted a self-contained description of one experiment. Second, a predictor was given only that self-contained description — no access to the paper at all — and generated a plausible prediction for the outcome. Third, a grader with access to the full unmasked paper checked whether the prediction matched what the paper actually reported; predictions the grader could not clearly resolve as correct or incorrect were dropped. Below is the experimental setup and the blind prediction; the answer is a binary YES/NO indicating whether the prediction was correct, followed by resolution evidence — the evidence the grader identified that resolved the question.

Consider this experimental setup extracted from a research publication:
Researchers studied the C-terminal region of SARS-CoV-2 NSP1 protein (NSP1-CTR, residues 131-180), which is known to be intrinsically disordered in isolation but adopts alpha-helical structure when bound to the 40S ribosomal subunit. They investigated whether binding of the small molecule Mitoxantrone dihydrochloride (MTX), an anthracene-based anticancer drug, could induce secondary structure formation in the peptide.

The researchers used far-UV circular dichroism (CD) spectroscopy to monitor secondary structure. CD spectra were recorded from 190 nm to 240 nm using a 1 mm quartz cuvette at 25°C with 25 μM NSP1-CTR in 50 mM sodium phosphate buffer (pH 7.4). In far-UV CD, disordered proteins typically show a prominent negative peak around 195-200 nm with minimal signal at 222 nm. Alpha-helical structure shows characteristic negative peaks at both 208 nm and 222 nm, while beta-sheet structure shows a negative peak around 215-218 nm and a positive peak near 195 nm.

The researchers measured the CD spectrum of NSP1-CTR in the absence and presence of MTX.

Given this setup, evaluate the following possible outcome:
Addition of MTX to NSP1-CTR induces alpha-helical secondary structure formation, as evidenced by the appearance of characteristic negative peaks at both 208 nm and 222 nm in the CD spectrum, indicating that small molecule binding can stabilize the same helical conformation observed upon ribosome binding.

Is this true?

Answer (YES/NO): NO